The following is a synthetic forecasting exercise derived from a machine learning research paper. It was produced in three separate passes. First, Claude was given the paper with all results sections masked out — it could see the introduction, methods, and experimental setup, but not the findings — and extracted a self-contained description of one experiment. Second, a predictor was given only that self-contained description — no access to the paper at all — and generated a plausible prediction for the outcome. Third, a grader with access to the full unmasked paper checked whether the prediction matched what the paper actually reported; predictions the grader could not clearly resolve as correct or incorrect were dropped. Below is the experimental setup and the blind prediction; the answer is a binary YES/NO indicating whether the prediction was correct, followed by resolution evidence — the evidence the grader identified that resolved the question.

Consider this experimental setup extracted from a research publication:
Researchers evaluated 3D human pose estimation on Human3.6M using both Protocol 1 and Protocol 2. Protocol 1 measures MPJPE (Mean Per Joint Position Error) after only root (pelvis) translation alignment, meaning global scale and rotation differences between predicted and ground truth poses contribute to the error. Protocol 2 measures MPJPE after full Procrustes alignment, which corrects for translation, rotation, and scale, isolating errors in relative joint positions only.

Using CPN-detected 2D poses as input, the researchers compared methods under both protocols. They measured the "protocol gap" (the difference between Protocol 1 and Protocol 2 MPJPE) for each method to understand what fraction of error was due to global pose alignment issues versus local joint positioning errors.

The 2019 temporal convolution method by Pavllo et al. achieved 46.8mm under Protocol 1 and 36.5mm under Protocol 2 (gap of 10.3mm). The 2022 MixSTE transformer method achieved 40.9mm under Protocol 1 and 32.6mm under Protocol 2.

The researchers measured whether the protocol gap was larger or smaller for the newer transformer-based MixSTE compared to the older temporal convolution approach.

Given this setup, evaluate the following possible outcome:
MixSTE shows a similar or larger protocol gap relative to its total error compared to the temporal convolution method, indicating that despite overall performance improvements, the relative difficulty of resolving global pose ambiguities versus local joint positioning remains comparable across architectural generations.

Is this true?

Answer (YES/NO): NO